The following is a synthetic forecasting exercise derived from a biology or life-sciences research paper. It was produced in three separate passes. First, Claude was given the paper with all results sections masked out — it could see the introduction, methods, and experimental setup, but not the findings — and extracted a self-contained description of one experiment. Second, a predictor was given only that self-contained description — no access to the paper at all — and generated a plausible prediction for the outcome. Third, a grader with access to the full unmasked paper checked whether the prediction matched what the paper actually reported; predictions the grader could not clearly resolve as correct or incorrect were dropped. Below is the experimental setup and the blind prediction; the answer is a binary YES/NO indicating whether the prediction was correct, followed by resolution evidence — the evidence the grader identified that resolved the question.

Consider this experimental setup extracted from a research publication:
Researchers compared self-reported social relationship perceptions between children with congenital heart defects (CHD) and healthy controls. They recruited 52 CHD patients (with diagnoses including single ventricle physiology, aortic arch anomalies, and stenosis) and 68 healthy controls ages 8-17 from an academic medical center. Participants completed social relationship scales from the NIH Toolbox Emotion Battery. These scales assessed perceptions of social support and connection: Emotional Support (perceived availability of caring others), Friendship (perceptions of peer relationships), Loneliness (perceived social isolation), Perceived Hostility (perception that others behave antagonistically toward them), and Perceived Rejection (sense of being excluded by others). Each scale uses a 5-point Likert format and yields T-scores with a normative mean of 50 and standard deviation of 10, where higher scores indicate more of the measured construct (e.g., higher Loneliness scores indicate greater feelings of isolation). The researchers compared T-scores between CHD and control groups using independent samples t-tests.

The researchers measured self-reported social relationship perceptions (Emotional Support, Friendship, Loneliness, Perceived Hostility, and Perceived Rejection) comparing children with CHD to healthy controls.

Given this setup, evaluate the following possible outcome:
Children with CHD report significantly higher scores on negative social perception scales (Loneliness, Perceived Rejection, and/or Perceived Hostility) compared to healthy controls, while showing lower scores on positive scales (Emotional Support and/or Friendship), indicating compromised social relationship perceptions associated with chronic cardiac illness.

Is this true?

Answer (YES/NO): NO